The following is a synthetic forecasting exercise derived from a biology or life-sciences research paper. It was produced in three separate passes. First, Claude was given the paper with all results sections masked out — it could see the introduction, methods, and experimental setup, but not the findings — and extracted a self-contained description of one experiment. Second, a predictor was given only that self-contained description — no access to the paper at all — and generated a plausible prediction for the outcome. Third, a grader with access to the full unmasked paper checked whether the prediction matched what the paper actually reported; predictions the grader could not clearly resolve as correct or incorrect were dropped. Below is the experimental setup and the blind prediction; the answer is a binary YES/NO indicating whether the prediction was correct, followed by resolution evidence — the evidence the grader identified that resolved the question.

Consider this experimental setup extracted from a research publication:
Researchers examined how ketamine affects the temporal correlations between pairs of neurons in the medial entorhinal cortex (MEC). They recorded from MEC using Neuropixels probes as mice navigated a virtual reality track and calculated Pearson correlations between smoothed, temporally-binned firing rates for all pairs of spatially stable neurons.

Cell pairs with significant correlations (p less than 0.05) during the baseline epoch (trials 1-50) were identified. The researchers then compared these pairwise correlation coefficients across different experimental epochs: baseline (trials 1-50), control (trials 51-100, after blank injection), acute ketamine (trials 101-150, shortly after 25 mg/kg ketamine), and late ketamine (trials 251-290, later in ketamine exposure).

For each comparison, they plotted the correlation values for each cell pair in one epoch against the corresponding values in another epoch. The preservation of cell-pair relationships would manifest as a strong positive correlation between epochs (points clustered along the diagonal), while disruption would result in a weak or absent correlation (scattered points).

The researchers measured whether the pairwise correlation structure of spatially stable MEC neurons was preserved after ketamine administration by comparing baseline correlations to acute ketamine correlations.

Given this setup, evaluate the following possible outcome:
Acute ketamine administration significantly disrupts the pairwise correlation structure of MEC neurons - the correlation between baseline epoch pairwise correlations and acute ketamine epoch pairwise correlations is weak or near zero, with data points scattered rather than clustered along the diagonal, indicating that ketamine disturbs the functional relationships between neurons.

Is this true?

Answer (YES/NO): YES